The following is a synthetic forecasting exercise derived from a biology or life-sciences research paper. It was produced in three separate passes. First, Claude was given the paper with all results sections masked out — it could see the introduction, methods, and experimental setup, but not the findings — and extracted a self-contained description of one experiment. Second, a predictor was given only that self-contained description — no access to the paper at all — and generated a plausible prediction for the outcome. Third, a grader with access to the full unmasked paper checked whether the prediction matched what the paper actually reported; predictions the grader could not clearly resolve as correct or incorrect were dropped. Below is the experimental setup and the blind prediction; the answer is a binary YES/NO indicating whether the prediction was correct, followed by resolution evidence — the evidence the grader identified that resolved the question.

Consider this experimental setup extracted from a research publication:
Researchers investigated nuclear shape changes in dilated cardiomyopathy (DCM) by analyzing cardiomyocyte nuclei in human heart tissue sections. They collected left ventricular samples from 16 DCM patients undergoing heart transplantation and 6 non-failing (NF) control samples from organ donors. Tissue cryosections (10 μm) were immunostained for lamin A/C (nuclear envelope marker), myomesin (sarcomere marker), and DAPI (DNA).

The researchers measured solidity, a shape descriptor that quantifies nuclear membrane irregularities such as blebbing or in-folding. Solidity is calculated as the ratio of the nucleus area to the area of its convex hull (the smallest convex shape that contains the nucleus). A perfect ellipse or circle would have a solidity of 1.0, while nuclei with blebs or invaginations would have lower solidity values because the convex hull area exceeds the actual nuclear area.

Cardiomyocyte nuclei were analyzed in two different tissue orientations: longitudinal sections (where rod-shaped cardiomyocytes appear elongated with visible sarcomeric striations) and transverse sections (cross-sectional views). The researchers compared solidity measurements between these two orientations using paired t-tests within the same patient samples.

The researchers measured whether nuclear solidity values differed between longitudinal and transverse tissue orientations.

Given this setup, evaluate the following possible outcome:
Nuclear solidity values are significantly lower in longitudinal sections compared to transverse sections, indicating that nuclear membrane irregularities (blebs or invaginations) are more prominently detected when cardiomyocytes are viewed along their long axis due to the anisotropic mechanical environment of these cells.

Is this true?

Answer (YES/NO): NO